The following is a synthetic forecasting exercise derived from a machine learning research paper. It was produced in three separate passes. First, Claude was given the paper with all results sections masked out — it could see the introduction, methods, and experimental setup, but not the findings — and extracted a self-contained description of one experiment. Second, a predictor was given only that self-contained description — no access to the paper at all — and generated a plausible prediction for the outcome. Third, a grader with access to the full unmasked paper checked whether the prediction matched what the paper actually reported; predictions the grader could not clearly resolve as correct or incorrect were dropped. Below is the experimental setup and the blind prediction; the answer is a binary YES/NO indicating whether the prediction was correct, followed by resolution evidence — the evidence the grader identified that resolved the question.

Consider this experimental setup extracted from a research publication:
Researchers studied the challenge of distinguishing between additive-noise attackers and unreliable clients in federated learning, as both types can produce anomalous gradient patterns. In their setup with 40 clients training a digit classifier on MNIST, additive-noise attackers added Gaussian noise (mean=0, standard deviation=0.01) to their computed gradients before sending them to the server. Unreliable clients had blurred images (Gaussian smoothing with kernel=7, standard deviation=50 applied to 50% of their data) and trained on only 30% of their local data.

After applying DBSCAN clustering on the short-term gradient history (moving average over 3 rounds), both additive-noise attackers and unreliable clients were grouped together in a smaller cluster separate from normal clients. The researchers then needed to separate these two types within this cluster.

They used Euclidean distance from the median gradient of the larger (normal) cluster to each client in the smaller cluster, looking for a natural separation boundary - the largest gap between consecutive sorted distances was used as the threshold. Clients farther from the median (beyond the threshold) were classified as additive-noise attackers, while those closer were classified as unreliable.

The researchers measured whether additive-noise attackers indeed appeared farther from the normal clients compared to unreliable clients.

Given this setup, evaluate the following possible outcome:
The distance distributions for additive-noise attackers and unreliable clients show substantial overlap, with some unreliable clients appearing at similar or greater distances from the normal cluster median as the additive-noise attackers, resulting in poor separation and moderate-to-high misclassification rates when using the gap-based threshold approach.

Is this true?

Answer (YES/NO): NO